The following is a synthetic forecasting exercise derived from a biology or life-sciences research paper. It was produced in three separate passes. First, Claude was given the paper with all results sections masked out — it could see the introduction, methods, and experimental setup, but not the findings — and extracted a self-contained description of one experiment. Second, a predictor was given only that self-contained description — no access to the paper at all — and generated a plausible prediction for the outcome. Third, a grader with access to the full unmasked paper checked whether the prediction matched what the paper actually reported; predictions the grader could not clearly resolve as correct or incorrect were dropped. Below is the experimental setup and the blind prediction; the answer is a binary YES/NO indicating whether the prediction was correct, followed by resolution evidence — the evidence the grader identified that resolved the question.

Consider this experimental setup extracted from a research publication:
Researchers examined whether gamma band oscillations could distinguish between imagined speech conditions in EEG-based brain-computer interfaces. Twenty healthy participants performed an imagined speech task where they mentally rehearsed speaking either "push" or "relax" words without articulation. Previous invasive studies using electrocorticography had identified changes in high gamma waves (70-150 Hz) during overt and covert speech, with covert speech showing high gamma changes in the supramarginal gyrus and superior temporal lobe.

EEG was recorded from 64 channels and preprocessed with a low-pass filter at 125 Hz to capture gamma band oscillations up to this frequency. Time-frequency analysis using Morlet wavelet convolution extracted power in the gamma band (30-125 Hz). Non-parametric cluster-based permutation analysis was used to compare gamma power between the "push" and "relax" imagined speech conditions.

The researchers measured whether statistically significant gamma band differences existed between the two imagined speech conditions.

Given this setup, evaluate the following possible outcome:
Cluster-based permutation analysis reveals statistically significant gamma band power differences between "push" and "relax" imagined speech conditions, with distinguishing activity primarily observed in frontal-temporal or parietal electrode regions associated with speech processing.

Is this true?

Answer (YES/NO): NO